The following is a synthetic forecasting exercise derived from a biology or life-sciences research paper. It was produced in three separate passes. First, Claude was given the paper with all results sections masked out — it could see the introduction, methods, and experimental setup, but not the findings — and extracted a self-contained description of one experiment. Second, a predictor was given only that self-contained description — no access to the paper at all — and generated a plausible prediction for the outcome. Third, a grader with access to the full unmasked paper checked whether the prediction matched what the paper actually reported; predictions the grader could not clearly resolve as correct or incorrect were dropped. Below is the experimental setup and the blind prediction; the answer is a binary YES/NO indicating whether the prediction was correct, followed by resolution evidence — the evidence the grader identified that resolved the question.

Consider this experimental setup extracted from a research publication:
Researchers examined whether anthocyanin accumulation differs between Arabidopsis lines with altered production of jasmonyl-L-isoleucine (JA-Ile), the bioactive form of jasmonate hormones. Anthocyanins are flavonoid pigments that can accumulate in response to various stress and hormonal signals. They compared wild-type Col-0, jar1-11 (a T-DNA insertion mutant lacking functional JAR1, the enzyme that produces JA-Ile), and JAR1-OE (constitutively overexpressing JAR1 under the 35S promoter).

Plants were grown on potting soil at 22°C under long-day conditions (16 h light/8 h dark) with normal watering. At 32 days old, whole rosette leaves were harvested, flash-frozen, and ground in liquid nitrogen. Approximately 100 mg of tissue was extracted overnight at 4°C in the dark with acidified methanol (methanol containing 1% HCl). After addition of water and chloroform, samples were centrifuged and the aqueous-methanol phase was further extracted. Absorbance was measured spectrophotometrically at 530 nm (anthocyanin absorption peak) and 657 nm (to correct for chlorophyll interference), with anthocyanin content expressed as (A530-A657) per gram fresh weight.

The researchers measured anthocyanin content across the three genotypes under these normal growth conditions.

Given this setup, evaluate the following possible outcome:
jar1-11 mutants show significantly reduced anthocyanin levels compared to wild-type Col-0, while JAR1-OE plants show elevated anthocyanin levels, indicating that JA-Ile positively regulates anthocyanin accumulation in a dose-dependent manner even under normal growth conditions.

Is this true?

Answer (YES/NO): NO